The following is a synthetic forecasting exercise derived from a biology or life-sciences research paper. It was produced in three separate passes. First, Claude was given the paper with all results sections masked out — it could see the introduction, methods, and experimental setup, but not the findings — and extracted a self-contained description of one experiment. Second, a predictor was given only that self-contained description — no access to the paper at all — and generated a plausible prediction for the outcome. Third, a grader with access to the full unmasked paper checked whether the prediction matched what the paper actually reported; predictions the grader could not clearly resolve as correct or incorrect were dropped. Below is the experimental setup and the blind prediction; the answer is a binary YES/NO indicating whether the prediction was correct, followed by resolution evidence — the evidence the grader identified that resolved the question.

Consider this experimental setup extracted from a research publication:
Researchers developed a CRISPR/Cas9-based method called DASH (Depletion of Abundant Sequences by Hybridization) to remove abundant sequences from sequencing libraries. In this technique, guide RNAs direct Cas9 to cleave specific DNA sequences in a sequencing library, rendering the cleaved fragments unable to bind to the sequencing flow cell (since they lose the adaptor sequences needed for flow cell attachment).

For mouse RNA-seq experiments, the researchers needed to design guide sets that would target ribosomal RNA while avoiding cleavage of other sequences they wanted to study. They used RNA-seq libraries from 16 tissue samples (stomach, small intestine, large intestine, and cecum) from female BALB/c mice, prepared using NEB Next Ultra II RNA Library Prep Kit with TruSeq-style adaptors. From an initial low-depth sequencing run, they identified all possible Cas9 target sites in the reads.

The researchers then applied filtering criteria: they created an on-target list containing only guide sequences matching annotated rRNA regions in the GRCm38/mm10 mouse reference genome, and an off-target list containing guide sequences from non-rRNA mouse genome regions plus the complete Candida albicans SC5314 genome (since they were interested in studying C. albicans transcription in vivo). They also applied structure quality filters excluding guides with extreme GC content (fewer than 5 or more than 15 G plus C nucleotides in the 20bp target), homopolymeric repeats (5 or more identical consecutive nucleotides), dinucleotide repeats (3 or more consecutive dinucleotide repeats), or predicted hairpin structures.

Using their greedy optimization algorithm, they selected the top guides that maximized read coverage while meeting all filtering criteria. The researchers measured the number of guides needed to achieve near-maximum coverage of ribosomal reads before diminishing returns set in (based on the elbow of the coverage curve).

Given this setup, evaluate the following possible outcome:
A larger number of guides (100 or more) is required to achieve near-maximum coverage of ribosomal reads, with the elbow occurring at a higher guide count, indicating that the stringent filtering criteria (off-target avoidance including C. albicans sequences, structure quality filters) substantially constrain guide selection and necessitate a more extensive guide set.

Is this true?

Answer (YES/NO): NO